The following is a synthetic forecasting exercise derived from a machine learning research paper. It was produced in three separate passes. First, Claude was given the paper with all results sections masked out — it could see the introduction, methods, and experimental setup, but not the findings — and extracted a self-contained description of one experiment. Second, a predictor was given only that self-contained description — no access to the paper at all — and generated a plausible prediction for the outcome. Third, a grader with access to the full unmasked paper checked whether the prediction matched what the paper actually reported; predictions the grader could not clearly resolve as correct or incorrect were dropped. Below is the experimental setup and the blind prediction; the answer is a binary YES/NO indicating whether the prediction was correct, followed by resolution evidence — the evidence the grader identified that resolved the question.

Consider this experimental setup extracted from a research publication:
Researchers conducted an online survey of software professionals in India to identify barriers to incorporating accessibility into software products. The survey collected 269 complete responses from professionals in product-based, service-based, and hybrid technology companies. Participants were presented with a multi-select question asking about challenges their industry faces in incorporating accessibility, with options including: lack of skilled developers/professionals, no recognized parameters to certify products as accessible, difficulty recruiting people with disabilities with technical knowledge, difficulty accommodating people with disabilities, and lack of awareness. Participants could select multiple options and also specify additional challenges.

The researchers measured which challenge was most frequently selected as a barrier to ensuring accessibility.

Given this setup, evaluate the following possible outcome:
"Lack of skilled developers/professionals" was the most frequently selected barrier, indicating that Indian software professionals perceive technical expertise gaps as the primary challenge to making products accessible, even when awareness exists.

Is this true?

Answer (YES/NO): YES